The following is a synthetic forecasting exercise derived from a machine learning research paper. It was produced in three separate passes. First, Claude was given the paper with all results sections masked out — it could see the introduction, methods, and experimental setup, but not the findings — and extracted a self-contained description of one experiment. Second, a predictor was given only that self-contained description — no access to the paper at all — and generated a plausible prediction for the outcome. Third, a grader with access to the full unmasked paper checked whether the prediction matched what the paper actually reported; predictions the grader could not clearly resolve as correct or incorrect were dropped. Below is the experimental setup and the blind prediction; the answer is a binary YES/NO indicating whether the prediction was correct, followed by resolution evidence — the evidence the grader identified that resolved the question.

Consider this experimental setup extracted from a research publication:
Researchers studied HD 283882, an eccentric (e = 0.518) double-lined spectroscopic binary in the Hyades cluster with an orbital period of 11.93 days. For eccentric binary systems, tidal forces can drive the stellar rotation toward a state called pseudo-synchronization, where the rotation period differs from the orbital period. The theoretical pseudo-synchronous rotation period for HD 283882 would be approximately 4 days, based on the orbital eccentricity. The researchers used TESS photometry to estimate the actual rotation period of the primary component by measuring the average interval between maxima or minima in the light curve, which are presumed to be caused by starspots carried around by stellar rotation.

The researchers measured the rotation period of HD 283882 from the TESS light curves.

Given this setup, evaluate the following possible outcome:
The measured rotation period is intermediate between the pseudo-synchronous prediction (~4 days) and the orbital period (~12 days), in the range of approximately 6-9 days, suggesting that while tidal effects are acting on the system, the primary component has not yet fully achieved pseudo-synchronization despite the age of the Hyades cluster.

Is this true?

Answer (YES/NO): YES